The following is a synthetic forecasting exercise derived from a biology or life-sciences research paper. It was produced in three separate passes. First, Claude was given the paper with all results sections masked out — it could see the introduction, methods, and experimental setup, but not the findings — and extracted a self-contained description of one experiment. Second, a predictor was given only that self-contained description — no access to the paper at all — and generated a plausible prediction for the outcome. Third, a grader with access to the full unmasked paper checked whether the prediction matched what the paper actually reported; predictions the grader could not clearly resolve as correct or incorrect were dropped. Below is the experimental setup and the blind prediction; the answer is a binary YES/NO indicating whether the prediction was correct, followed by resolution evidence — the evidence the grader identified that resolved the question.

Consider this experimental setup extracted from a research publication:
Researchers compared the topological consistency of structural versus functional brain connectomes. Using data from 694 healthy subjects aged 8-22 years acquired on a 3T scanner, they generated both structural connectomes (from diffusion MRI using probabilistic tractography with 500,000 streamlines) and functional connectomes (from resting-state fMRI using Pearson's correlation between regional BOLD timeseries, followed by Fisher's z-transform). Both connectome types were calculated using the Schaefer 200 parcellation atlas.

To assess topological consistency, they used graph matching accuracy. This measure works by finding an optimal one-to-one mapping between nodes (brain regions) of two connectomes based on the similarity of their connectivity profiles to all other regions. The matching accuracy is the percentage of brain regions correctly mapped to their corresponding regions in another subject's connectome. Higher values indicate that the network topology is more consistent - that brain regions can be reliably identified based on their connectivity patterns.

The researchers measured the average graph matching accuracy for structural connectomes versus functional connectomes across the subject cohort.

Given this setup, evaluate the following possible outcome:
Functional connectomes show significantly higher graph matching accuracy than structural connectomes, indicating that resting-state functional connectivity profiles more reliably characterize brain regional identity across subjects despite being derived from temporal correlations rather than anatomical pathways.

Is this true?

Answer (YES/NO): NO